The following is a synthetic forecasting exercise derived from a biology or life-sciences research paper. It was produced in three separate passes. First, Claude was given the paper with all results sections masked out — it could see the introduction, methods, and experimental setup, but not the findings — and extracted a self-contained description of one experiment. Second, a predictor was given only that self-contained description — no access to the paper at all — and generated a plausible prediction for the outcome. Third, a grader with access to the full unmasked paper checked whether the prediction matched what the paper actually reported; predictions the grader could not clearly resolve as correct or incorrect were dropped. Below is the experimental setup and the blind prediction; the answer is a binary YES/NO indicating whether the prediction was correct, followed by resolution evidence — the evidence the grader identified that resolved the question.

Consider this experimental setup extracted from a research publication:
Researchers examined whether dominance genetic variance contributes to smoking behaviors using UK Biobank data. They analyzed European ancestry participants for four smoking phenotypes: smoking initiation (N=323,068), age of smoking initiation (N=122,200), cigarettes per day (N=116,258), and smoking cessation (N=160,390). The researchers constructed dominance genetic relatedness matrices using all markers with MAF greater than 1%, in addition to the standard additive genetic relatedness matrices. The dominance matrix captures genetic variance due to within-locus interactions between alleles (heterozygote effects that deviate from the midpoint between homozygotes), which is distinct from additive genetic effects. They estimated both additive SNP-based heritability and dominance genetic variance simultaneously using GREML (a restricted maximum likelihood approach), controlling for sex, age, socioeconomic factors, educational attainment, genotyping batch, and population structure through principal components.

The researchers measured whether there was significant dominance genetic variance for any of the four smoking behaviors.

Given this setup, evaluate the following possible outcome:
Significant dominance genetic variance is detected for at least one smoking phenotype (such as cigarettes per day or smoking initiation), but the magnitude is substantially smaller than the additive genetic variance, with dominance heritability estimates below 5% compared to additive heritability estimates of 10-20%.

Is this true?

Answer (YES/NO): NO